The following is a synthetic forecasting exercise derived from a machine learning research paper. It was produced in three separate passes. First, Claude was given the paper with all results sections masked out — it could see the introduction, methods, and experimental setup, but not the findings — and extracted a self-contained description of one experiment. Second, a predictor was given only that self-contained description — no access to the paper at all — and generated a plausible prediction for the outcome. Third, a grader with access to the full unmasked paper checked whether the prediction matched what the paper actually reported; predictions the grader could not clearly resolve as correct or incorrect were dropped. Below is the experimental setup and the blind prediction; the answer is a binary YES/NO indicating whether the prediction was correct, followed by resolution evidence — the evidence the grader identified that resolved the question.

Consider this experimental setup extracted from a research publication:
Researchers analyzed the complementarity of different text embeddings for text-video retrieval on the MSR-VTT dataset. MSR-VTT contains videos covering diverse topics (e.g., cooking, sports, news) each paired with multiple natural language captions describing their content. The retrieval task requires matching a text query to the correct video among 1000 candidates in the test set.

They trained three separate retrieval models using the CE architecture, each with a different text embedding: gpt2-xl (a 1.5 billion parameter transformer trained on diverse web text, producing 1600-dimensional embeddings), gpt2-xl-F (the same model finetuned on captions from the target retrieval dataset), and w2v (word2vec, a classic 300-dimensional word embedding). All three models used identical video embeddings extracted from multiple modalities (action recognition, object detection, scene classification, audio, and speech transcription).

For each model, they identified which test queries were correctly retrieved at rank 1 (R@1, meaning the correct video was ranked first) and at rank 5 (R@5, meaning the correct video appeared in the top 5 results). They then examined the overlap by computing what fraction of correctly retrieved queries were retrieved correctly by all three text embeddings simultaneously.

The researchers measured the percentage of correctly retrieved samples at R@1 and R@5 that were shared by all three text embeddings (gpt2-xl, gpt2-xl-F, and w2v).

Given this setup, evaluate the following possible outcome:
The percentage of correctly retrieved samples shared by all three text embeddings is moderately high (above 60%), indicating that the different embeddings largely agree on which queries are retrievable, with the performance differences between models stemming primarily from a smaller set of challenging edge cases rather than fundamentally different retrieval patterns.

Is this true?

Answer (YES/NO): NO